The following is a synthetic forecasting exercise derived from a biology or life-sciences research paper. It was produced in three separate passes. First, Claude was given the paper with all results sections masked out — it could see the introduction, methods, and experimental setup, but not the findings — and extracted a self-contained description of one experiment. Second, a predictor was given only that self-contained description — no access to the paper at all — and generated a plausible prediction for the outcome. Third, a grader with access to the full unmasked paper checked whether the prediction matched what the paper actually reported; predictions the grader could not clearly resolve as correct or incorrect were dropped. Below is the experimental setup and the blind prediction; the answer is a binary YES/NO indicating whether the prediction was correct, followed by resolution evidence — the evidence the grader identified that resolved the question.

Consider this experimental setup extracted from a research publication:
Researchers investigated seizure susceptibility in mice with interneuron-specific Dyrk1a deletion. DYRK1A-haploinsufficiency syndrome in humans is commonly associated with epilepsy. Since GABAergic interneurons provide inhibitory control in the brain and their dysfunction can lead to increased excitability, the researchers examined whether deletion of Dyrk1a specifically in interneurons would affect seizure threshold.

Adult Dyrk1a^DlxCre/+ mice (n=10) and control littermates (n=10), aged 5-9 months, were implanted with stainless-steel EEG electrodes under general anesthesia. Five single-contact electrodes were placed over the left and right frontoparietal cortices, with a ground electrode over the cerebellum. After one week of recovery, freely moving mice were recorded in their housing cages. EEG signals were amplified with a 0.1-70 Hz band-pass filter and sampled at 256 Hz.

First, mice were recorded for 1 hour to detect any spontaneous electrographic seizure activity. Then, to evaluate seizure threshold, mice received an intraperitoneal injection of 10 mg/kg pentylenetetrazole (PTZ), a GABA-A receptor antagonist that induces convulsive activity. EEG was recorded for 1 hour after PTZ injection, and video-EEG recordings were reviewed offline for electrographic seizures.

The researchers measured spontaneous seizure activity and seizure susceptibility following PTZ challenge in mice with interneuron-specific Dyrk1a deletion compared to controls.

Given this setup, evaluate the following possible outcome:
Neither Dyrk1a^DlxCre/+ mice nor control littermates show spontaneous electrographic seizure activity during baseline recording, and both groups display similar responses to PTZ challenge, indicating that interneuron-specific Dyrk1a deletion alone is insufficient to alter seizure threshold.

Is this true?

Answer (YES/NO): NO